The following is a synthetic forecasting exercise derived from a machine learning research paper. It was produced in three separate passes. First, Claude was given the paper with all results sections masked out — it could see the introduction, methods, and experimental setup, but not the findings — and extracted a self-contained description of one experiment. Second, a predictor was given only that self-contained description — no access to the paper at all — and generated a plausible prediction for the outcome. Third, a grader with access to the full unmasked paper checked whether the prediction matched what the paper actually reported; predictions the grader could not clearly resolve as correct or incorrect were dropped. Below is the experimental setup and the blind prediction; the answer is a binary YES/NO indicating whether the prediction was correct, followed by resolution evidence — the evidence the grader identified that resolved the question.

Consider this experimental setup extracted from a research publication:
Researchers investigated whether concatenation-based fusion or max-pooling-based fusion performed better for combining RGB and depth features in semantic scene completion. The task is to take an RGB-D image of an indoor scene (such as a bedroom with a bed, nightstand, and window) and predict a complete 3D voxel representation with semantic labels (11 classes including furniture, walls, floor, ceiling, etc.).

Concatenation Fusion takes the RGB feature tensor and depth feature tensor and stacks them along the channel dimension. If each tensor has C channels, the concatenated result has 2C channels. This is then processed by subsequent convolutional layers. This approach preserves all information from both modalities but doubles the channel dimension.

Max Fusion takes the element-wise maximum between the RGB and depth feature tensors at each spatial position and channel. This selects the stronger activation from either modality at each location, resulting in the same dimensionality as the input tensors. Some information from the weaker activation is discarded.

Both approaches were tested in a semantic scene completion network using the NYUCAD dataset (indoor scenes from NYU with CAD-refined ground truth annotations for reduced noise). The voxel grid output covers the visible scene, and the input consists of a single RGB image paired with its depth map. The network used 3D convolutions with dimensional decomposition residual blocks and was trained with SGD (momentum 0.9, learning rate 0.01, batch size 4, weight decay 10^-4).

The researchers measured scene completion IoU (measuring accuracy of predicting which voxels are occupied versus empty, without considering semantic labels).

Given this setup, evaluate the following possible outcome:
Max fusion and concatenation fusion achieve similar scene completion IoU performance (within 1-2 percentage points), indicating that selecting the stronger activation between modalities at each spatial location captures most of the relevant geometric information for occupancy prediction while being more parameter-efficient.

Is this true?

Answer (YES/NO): YES